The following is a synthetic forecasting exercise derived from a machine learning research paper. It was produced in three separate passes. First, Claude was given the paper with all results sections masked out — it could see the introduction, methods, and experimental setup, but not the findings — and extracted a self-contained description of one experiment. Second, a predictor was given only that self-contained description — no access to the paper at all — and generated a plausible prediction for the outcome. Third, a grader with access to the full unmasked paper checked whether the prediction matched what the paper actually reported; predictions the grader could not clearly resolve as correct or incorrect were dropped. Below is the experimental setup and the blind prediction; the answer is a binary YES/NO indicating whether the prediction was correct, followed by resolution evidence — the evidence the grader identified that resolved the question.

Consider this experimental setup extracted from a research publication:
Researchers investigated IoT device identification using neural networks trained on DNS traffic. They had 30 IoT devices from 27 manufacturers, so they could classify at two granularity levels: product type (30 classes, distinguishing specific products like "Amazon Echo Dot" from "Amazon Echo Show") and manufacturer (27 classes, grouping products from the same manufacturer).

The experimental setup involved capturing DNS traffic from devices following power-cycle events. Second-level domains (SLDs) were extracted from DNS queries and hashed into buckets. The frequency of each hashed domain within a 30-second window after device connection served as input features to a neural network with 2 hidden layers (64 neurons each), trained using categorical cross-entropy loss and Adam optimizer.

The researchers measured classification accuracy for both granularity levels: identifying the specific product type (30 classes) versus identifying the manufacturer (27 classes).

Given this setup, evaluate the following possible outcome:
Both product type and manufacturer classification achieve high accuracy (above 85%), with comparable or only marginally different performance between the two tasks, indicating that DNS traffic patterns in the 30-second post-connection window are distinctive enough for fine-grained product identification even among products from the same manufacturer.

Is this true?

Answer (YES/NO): NO